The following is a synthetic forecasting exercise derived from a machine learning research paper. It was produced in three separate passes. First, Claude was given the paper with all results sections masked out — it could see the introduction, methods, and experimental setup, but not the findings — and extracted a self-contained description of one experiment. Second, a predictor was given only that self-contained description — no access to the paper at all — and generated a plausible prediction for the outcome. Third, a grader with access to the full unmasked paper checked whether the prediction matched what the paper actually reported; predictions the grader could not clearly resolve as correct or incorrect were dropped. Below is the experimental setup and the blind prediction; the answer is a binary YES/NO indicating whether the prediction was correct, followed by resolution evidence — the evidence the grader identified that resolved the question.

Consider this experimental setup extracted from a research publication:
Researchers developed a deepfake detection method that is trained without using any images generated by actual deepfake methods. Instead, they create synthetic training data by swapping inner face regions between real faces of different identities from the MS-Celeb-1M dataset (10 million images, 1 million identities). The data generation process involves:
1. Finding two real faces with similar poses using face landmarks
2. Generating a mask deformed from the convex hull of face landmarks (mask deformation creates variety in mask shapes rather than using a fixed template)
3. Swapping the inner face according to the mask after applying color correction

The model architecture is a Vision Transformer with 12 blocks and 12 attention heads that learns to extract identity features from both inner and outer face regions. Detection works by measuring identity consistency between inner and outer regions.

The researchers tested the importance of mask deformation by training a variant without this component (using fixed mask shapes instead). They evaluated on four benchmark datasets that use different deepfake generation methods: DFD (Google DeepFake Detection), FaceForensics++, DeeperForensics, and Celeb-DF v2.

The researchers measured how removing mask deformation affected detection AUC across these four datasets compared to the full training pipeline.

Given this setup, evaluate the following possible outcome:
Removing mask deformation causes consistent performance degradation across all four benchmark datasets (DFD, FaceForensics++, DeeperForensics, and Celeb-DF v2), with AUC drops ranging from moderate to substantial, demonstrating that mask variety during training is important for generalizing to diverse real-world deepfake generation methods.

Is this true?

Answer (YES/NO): NO